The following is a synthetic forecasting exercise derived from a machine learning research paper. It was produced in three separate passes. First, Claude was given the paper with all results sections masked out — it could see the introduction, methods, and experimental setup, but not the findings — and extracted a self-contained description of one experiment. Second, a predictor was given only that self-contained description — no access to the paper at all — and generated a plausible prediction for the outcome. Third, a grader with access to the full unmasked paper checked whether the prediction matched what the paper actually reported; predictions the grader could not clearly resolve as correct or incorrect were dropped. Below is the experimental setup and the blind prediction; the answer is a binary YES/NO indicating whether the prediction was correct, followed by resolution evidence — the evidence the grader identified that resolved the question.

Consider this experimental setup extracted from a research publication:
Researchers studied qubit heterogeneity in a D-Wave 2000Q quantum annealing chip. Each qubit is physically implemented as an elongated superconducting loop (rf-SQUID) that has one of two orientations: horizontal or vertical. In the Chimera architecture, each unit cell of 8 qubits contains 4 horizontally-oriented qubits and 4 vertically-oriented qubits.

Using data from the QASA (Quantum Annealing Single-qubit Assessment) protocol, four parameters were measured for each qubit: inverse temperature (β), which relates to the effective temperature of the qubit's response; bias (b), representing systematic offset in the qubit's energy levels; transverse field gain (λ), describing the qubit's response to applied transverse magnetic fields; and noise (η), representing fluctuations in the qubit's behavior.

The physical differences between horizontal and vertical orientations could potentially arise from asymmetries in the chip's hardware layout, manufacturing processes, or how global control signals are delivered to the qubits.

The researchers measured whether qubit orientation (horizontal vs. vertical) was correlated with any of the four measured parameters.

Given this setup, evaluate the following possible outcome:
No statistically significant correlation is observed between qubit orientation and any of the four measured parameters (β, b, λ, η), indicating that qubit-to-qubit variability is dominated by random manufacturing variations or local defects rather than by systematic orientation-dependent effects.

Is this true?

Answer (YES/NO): NO